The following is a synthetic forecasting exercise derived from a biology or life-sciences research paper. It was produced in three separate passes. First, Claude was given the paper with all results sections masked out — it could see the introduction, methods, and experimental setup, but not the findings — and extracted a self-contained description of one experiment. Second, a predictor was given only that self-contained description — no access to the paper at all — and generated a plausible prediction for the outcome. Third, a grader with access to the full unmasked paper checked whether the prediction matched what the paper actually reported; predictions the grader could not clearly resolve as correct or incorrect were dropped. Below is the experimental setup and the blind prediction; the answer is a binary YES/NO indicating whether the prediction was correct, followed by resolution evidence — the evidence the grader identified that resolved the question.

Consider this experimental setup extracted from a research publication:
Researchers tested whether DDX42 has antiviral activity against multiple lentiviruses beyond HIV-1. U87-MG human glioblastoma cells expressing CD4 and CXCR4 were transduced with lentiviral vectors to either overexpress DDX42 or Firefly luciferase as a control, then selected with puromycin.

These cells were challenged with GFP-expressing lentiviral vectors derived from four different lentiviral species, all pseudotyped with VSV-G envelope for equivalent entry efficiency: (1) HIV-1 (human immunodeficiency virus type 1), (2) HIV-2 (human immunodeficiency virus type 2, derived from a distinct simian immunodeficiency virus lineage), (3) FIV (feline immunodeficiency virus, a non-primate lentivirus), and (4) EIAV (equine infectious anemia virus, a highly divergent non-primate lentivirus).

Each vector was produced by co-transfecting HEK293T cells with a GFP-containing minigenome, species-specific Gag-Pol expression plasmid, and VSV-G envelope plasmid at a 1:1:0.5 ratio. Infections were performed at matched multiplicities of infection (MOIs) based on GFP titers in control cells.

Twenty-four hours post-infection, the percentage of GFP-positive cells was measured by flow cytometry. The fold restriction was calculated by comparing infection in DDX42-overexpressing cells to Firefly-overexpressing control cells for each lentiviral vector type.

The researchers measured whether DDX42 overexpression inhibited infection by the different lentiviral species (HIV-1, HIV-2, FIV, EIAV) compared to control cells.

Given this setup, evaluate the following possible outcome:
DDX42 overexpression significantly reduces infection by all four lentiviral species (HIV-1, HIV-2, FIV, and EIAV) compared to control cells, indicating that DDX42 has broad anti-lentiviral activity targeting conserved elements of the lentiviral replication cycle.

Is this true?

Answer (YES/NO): NO